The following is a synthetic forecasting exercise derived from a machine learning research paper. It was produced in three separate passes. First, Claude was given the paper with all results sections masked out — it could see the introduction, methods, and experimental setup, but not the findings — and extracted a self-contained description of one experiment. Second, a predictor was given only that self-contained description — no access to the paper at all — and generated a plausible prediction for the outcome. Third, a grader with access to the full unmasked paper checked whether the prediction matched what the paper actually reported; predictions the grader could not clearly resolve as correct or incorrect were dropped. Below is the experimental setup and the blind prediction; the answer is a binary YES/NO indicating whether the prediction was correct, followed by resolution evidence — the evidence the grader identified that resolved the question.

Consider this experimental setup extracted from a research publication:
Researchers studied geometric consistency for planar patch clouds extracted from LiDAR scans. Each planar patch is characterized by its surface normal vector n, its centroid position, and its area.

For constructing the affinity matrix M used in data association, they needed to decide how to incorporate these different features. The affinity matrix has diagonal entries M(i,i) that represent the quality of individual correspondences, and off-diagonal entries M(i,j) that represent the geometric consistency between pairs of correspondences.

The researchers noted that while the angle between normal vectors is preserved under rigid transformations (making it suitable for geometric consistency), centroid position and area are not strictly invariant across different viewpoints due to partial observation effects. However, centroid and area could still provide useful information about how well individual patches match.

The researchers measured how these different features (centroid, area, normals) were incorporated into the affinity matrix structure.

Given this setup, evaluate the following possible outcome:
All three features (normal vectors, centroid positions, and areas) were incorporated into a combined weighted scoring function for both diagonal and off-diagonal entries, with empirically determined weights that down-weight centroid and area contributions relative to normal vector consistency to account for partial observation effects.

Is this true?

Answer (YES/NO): NO